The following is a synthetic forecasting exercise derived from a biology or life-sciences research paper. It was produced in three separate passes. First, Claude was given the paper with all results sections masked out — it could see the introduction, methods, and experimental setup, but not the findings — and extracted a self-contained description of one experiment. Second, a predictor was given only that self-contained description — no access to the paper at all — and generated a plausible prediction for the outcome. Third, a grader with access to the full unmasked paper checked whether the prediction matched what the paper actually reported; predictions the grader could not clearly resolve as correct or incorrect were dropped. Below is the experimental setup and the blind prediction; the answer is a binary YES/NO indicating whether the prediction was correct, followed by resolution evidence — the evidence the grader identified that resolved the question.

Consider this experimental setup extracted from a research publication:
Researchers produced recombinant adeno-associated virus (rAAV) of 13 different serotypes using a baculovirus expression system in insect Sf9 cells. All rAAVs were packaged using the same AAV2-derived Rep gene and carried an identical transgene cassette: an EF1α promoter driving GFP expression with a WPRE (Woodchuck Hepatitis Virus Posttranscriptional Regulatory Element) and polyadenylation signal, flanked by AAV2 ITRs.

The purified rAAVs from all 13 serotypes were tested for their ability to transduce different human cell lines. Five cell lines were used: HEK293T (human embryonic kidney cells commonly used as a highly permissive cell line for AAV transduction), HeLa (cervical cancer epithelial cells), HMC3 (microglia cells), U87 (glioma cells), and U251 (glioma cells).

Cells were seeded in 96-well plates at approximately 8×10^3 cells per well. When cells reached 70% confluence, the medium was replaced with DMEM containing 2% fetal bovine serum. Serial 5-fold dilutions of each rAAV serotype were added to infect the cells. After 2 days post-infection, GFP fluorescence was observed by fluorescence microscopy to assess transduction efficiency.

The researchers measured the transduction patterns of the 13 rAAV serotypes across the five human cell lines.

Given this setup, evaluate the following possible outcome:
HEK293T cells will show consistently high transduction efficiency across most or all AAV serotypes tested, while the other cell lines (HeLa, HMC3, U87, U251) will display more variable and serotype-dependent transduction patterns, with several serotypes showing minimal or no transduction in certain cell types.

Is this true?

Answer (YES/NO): NO